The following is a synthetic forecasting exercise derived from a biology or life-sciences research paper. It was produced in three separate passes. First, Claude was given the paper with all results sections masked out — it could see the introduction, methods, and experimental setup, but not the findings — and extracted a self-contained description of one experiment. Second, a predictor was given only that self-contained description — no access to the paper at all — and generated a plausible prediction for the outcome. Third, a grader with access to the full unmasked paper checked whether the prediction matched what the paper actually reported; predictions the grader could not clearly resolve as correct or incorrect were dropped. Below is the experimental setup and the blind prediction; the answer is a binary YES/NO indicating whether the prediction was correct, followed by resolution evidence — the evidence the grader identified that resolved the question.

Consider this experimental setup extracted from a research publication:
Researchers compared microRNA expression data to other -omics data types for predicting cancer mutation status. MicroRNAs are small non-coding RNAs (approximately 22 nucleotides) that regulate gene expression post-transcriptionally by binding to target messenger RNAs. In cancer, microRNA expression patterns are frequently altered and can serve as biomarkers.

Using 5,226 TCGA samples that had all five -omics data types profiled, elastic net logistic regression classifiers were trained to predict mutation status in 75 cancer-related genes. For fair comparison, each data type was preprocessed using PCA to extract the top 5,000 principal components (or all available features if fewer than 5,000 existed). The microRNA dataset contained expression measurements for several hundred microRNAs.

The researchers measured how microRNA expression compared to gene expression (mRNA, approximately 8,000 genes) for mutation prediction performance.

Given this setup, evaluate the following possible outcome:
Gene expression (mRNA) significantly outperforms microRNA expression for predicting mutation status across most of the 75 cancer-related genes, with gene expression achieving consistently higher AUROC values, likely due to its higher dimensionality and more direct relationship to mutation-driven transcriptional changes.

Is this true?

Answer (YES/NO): NO